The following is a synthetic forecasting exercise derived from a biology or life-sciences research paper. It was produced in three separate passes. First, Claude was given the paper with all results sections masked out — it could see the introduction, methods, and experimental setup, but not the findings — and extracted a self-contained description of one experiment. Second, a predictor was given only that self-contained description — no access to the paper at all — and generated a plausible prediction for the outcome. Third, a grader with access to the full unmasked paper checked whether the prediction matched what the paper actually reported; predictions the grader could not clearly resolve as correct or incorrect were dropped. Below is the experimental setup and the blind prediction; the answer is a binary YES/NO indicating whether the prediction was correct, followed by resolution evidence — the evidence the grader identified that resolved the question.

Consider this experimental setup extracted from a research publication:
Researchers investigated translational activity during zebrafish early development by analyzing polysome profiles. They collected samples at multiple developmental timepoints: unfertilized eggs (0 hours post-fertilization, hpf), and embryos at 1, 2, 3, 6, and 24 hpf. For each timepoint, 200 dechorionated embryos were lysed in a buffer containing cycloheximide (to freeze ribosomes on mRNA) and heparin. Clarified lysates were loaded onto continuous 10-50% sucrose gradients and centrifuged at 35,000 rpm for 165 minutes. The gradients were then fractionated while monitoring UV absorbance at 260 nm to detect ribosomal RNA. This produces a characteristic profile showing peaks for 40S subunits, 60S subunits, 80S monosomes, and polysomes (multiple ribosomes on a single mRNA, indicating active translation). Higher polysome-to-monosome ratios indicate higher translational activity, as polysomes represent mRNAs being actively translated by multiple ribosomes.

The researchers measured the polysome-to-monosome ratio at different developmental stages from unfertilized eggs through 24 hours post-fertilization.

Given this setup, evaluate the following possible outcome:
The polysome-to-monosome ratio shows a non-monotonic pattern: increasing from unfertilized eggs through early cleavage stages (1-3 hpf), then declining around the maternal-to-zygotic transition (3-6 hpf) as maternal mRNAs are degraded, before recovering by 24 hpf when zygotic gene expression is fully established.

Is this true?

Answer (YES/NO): NO